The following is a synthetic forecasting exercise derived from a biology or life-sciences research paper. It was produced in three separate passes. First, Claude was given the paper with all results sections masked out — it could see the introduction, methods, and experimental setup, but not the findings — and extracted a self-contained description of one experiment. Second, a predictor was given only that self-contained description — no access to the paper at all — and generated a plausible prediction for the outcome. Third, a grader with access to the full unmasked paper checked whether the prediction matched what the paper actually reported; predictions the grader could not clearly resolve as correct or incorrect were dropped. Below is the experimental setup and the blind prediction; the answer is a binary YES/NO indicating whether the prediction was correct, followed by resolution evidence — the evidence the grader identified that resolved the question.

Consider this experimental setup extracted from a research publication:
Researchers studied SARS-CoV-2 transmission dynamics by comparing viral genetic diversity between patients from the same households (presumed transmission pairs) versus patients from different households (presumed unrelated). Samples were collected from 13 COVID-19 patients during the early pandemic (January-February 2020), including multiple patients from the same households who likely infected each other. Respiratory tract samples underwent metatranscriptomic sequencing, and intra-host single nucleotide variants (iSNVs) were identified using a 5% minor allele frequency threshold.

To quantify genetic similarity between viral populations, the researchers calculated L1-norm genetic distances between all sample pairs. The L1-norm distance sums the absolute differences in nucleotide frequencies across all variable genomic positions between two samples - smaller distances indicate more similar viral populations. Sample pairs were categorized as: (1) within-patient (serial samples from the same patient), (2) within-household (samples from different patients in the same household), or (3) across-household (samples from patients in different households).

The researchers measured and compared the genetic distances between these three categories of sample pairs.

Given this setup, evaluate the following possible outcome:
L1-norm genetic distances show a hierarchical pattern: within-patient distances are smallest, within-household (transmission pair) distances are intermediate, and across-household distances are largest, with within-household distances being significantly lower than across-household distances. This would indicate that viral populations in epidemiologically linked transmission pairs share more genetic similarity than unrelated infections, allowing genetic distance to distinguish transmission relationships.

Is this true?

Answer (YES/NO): YES